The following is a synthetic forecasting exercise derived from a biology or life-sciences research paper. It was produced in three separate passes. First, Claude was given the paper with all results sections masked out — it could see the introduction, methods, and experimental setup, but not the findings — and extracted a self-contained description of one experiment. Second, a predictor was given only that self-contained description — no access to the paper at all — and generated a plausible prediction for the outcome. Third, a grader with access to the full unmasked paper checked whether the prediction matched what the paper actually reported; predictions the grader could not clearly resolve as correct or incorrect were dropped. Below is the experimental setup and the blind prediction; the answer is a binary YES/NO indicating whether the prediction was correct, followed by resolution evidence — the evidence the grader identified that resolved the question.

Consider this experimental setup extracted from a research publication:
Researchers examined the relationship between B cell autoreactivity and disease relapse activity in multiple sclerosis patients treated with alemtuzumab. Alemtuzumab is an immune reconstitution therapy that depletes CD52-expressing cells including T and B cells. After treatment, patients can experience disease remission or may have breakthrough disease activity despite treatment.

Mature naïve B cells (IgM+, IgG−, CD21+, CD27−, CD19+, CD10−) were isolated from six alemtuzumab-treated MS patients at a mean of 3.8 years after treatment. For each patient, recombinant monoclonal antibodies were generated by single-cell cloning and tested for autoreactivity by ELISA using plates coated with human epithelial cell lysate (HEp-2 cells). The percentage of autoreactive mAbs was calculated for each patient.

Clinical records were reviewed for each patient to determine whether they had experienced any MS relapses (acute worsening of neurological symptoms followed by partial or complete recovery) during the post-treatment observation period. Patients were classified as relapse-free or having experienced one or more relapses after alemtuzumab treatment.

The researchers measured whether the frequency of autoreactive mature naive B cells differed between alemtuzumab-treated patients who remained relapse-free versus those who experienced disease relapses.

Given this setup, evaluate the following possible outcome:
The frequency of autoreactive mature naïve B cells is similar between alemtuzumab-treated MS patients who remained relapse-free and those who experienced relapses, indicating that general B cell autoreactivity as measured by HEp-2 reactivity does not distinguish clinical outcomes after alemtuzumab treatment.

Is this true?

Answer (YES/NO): YES